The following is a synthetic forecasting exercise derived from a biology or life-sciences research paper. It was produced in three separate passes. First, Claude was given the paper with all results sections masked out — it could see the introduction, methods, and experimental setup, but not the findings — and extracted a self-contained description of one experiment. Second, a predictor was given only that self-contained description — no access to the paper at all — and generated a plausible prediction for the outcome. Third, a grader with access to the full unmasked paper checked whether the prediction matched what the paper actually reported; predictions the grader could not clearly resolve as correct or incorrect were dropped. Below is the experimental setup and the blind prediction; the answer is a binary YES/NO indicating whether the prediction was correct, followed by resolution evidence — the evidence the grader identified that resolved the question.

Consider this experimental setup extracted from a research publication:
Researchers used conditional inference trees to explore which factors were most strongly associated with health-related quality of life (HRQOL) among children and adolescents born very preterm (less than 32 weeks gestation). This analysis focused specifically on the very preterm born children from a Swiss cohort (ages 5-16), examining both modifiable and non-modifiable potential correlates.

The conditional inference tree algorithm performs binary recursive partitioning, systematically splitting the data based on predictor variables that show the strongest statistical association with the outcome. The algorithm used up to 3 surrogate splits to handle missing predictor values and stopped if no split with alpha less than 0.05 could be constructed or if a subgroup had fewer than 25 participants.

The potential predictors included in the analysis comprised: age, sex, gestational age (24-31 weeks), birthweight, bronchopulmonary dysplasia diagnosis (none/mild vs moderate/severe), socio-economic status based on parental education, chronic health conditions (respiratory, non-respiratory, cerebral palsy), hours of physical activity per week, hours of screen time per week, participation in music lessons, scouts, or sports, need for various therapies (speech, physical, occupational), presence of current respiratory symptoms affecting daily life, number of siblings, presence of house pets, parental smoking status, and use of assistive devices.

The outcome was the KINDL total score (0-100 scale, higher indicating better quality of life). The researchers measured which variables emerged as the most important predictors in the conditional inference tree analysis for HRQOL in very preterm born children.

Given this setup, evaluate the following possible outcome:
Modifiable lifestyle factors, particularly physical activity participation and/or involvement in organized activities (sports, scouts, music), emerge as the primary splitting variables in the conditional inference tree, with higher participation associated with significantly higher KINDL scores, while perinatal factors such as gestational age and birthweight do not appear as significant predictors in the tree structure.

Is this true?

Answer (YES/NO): NO